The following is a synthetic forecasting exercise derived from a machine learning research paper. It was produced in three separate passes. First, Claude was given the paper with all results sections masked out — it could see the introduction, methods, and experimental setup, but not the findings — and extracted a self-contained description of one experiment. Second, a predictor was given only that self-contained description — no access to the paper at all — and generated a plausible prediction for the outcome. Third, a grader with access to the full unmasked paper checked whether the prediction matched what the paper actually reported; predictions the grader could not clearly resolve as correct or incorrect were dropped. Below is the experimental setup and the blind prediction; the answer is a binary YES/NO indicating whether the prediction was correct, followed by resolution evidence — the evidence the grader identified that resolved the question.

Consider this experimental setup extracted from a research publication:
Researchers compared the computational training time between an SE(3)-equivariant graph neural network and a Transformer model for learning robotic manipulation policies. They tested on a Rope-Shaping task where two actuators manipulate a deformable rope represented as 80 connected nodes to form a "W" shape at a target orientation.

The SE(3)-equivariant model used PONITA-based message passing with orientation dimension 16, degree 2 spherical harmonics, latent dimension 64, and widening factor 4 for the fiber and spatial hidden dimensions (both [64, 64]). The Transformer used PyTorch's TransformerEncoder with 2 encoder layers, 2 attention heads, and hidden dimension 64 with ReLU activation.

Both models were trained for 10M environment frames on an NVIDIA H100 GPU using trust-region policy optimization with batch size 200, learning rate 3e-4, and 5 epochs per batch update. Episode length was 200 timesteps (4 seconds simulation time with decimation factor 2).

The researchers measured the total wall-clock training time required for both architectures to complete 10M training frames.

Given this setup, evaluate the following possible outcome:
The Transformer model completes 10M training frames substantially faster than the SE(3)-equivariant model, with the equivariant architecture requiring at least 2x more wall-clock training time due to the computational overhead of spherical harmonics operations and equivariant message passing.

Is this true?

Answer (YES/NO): YES